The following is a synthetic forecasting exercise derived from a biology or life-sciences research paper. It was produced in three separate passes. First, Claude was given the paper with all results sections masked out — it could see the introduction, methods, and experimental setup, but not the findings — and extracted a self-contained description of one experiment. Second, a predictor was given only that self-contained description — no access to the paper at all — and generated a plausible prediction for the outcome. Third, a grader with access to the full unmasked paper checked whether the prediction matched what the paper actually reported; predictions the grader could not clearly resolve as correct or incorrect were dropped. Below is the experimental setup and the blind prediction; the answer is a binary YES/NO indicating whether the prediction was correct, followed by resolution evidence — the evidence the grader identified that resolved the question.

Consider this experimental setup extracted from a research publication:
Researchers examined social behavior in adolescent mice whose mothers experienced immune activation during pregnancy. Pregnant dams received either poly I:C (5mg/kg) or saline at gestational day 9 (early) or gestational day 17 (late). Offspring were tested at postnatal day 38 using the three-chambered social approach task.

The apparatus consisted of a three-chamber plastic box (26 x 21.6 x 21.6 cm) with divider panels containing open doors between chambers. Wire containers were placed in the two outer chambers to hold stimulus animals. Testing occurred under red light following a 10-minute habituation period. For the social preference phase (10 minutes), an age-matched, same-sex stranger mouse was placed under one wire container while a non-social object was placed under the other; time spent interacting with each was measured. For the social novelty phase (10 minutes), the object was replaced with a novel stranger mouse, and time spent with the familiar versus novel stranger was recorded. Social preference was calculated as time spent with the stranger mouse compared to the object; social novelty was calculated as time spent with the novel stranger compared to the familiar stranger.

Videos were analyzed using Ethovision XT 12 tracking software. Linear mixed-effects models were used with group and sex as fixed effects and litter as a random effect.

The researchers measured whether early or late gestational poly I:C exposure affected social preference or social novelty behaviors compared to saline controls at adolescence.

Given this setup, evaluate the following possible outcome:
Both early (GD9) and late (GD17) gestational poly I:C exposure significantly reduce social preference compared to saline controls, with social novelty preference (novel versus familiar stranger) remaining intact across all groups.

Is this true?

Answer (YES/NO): NO